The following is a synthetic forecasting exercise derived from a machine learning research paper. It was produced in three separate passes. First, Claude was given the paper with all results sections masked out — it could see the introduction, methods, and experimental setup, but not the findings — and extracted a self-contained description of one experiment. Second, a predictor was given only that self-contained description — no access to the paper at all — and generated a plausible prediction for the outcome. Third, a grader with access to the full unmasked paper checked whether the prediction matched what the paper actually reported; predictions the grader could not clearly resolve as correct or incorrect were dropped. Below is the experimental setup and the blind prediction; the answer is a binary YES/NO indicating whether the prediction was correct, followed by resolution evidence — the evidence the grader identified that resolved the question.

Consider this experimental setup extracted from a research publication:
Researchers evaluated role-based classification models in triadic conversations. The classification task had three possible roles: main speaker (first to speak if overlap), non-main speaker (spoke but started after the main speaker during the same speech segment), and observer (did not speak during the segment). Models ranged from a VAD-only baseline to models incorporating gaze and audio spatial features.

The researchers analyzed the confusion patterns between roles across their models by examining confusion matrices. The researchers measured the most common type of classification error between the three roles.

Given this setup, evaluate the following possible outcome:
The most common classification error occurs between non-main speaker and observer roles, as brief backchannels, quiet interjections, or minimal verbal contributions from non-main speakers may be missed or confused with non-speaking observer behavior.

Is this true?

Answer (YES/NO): NO